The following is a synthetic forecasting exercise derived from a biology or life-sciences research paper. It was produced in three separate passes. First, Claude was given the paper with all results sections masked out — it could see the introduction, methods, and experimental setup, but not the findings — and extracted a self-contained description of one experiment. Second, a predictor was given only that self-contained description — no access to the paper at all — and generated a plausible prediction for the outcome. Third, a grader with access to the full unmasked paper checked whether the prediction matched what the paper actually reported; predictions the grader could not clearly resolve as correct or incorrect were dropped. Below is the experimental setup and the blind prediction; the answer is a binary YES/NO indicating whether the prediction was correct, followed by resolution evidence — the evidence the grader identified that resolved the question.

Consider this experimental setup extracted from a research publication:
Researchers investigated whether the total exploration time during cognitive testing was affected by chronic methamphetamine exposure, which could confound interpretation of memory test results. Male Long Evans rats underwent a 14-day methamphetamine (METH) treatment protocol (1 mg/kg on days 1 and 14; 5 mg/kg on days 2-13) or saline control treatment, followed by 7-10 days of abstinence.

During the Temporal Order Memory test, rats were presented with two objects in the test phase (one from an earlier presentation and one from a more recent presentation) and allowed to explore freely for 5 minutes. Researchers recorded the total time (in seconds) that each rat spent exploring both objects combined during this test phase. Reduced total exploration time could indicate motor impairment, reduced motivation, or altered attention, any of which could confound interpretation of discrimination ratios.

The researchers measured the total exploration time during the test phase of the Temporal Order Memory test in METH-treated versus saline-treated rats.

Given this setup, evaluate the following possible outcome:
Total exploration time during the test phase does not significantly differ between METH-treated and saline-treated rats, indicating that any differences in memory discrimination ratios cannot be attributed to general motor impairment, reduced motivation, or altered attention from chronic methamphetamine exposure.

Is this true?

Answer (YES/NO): YES